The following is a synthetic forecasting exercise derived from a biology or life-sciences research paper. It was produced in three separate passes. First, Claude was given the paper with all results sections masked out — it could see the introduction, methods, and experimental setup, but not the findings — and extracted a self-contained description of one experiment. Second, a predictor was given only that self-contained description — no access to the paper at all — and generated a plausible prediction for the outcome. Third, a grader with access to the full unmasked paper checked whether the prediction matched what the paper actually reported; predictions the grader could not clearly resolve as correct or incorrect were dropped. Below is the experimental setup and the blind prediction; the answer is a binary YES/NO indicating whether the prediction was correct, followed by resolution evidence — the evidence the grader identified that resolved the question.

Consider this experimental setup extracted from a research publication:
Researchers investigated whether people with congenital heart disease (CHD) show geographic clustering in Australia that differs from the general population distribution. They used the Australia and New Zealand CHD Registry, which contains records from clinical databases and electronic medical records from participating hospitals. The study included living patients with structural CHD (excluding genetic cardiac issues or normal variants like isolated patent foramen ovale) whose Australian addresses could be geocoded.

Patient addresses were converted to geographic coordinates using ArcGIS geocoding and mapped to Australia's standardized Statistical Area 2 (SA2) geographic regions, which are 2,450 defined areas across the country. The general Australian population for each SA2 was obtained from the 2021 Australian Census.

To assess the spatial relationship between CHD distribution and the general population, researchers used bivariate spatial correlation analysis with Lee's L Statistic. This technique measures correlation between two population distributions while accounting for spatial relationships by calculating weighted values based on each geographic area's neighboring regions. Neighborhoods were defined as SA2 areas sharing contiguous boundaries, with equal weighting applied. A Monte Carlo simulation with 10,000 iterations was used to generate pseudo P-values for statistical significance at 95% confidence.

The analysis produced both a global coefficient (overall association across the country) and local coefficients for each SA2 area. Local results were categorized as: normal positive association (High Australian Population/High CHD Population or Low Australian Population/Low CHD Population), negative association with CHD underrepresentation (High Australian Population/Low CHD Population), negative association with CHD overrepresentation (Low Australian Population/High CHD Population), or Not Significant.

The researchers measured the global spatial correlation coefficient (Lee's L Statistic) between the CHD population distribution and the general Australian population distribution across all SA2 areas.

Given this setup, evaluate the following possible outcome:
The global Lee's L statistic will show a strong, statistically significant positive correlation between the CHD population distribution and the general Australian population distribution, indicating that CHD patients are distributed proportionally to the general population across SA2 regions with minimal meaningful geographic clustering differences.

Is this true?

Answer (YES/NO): YES